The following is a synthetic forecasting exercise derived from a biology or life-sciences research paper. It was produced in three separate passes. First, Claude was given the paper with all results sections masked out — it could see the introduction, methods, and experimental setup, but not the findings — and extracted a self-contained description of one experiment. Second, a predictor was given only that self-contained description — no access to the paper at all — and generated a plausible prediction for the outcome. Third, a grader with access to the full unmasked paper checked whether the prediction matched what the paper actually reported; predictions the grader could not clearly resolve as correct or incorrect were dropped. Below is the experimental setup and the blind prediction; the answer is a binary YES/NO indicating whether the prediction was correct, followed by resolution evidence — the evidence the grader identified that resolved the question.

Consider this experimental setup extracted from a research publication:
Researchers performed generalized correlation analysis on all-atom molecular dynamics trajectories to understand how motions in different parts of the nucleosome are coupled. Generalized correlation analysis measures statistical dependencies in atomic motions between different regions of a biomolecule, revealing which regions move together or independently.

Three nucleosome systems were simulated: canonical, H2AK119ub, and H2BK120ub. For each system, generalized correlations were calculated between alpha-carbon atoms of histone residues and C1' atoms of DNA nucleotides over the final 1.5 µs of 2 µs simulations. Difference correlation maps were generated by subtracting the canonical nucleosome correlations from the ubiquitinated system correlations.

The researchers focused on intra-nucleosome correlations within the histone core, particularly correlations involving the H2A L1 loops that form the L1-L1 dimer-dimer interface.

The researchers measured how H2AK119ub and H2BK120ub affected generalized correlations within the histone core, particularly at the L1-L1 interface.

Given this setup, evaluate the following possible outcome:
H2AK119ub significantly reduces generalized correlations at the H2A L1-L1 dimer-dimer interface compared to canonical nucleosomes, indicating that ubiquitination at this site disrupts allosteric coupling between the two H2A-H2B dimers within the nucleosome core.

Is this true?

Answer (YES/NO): NO